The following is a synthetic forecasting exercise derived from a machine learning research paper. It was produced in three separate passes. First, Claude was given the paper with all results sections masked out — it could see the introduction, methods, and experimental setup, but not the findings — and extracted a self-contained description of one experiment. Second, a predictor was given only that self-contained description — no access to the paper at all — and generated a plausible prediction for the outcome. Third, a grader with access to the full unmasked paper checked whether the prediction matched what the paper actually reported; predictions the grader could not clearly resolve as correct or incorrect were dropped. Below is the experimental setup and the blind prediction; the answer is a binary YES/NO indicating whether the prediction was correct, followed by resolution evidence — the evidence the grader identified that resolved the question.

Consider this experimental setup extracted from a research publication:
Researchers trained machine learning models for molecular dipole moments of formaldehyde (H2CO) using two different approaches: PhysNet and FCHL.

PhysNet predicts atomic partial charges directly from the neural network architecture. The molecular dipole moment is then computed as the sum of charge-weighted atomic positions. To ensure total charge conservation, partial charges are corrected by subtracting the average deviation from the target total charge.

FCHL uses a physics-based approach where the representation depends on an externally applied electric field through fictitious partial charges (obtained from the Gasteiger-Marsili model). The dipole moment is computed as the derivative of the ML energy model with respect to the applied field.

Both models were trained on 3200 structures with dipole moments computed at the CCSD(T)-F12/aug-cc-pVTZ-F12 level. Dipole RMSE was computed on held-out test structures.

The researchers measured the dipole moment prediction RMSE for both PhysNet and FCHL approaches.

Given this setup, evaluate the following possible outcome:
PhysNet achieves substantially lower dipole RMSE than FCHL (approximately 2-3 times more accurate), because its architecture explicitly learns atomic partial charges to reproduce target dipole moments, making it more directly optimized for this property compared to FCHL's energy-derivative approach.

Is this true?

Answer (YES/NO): NO